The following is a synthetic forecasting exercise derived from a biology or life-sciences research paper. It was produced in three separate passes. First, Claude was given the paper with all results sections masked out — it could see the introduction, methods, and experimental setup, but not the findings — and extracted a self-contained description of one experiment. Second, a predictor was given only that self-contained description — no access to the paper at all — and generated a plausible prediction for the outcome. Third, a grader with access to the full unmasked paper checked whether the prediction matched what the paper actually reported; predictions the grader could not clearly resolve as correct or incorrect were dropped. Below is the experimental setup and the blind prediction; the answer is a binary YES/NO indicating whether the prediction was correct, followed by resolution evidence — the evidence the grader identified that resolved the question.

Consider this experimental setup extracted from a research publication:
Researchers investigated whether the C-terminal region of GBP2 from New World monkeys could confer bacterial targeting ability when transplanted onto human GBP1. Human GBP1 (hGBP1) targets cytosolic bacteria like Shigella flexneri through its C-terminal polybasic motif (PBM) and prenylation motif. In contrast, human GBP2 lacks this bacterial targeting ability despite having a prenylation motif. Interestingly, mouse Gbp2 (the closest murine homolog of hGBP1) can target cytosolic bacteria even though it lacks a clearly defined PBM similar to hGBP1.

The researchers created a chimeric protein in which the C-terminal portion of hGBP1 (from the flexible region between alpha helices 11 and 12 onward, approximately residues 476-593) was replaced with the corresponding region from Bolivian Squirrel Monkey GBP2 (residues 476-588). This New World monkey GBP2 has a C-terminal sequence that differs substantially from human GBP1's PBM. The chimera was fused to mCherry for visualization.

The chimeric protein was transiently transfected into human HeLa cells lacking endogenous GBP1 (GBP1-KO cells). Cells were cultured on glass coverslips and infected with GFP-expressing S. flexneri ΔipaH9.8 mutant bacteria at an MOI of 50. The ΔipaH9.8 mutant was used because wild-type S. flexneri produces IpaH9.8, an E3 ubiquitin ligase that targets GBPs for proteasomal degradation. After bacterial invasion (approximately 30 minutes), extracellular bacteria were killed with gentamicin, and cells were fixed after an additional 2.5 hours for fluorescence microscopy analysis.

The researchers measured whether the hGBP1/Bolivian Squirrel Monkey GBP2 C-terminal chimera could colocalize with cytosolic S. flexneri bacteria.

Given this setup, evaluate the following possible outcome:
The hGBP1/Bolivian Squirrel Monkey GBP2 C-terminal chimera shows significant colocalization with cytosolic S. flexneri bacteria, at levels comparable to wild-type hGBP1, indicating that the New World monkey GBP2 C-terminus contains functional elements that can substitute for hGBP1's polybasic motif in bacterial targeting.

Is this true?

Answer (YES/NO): NO